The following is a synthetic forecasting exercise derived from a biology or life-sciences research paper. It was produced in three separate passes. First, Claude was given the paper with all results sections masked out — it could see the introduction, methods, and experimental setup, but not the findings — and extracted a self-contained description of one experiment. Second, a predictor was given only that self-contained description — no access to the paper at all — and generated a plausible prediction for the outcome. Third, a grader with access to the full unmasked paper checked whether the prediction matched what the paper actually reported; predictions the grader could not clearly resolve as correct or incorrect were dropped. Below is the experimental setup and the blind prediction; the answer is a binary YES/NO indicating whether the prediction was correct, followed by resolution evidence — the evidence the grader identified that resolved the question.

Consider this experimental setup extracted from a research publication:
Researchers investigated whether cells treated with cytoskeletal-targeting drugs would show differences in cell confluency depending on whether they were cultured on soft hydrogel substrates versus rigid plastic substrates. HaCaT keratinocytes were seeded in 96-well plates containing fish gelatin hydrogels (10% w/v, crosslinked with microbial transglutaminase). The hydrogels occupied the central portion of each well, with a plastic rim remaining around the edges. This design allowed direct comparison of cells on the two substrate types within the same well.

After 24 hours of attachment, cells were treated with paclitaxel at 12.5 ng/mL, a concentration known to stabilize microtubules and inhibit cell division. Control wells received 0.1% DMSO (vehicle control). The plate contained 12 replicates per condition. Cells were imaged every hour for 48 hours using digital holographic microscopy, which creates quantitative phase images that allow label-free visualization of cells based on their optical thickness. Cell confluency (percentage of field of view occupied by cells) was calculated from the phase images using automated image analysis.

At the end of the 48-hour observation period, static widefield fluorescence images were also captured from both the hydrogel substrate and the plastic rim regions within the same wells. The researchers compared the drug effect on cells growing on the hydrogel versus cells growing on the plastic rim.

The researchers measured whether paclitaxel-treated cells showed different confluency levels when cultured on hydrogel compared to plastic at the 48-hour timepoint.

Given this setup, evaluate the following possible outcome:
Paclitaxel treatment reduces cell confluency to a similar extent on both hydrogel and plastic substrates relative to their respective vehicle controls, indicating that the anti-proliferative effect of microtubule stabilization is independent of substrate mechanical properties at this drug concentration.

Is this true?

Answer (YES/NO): YES